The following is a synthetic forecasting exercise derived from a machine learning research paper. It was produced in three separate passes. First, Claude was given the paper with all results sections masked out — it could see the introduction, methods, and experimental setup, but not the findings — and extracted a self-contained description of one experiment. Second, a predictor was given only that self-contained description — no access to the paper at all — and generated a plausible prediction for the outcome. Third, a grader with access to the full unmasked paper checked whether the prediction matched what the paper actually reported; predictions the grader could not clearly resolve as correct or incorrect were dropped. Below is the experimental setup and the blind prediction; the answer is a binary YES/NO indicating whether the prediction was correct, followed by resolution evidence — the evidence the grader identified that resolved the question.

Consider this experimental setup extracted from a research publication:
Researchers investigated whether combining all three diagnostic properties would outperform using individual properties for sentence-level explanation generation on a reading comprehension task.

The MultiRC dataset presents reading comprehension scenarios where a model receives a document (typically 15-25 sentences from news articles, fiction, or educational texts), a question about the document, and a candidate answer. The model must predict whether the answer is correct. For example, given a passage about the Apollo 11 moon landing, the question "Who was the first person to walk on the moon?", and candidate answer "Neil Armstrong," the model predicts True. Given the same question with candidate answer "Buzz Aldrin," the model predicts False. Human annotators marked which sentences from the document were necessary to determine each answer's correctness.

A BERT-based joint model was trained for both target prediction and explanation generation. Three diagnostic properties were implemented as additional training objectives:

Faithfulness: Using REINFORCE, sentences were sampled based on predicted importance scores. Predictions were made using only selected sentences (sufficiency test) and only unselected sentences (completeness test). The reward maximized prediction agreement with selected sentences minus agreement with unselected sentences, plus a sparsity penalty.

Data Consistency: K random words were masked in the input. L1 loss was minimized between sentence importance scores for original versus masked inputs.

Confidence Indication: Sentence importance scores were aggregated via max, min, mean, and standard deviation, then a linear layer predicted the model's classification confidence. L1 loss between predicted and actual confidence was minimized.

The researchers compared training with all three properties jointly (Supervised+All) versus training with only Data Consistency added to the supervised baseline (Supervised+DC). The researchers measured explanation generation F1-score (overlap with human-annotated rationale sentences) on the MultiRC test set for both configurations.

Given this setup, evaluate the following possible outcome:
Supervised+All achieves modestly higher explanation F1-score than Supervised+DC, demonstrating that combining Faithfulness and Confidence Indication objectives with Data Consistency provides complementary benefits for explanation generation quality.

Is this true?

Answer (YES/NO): NO